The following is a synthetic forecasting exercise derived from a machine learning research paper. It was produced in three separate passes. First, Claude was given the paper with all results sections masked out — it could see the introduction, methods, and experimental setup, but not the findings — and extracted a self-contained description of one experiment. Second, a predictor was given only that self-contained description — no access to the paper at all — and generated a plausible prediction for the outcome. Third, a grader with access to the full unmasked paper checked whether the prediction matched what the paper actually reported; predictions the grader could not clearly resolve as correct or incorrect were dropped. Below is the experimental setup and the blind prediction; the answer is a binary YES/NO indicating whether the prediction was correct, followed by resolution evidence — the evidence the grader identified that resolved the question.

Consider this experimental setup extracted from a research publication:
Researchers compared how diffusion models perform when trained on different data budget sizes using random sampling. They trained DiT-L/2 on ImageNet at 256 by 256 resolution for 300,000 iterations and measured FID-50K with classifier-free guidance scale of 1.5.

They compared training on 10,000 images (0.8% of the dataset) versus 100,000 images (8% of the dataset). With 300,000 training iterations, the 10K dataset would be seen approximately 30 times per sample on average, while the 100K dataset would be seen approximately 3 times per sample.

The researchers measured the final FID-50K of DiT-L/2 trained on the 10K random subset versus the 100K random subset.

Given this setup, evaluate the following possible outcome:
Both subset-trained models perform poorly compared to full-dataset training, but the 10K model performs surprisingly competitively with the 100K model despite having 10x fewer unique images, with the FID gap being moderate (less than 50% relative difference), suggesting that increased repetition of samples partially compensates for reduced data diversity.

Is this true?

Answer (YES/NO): NO